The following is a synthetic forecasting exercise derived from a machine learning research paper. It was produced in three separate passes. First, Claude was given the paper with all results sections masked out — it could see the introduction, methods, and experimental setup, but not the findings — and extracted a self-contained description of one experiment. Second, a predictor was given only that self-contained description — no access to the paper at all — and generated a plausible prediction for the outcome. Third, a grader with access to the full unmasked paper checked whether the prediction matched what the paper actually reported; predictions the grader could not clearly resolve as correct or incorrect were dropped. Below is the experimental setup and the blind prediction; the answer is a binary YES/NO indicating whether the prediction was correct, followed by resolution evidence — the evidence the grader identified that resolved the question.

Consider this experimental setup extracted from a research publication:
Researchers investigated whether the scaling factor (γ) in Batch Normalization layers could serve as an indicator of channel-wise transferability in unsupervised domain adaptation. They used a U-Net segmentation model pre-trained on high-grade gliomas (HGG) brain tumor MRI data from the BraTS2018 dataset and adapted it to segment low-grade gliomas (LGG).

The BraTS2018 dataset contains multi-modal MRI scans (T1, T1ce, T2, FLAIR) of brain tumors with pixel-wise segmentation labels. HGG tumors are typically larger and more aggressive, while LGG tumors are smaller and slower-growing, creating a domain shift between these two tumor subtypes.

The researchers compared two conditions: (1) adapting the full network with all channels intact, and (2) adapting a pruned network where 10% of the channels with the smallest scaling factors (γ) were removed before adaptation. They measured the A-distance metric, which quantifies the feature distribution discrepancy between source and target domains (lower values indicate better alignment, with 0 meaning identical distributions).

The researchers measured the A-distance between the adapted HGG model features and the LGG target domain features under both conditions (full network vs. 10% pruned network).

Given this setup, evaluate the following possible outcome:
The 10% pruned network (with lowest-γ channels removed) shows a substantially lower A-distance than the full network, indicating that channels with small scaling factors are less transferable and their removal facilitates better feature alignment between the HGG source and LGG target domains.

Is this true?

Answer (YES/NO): NO